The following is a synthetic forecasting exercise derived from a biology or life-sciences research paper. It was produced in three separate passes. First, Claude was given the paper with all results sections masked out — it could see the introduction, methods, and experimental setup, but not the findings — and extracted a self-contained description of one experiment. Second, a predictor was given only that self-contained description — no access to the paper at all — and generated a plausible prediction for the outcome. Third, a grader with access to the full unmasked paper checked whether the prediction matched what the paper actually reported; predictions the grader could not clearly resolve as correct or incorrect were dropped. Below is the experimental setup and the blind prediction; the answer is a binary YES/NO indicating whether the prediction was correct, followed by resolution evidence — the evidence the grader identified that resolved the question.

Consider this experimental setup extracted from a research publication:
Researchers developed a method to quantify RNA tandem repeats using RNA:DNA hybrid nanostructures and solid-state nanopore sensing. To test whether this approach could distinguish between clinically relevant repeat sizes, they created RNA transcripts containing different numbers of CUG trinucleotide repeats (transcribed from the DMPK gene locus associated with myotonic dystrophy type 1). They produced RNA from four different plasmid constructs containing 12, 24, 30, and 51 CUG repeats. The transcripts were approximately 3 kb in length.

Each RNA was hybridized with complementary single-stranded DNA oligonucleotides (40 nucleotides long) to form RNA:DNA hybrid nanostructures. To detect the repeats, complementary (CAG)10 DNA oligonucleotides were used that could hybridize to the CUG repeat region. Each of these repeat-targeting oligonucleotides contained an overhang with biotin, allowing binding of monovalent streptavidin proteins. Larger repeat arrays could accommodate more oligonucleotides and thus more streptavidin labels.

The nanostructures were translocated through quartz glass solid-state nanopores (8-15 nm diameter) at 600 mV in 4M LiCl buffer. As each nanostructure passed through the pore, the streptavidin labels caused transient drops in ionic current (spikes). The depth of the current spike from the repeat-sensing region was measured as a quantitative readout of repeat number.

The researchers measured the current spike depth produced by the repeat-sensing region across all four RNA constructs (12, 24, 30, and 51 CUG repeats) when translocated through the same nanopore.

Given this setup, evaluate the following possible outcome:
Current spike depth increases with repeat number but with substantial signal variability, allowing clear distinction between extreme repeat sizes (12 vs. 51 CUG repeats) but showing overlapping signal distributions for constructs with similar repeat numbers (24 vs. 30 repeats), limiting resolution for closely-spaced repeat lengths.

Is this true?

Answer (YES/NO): NO